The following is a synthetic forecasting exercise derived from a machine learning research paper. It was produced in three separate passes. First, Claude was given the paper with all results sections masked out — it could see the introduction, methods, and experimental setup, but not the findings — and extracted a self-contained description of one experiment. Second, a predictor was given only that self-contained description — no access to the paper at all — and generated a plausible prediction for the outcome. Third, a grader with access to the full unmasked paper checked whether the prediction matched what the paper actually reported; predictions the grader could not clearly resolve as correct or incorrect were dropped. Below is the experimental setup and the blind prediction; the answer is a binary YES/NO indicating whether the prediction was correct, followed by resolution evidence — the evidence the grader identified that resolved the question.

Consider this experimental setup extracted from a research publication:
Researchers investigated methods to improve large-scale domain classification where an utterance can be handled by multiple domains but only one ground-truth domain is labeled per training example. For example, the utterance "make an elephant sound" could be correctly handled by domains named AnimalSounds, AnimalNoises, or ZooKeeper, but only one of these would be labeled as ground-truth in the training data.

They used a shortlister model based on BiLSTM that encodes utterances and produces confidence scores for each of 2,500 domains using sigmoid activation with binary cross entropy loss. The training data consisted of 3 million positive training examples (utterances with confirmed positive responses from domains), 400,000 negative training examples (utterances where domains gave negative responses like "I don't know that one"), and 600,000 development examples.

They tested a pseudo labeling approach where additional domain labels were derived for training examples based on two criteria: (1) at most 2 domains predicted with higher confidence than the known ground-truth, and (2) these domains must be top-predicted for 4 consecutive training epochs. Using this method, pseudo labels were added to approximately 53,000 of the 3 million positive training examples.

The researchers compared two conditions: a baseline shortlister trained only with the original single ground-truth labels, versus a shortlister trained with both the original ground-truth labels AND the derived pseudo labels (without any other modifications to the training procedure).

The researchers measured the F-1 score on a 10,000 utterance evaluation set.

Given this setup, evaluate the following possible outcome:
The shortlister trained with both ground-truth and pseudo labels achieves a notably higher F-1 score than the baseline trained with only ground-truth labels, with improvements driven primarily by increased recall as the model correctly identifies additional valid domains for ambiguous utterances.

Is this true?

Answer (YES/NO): NO